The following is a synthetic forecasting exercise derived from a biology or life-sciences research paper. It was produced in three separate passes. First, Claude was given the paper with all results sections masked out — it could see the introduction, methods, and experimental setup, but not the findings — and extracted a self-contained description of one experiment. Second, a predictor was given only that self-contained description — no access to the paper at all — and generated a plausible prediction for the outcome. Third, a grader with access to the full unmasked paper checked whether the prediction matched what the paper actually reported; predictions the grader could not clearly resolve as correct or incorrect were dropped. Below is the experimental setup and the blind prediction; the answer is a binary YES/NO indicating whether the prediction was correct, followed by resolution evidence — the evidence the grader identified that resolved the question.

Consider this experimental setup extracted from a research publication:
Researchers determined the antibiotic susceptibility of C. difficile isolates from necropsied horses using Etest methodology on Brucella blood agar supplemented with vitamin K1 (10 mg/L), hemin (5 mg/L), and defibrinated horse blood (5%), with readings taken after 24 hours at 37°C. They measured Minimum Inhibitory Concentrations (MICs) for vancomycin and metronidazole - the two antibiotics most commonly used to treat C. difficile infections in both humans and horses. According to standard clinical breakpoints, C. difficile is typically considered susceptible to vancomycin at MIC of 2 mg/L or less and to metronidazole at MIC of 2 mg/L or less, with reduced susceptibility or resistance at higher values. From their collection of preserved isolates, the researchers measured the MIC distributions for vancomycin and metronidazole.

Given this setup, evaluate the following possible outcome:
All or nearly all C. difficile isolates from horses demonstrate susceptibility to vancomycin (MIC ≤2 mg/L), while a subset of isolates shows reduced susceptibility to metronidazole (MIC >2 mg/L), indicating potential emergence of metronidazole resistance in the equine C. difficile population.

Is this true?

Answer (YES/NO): NO